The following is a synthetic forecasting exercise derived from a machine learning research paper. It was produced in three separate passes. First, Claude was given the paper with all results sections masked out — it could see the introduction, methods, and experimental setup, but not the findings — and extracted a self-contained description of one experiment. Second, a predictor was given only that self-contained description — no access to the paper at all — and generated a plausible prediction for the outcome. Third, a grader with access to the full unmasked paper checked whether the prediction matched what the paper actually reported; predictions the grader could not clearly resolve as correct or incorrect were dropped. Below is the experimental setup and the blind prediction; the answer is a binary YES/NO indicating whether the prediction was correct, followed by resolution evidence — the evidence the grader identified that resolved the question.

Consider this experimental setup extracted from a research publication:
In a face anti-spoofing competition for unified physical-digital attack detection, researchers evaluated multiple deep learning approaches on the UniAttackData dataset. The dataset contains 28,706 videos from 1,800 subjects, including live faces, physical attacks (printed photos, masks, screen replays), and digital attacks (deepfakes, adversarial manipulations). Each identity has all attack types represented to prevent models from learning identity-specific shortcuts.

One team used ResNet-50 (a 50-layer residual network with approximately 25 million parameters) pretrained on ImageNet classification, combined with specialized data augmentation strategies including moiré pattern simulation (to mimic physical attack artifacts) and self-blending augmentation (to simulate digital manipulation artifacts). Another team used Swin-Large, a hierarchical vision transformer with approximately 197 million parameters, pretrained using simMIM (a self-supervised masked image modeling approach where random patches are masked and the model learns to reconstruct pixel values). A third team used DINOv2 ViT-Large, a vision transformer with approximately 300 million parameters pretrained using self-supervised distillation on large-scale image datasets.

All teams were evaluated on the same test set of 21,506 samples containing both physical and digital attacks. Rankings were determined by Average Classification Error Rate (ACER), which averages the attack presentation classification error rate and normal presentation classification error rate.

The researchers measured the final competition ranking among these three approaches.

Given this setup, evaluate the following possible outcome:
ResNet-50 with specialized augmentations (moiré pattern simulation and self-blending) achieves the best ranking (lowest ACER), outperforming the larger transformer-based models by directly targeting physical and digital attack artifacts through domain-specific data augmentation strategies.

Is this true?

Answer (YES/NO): YES